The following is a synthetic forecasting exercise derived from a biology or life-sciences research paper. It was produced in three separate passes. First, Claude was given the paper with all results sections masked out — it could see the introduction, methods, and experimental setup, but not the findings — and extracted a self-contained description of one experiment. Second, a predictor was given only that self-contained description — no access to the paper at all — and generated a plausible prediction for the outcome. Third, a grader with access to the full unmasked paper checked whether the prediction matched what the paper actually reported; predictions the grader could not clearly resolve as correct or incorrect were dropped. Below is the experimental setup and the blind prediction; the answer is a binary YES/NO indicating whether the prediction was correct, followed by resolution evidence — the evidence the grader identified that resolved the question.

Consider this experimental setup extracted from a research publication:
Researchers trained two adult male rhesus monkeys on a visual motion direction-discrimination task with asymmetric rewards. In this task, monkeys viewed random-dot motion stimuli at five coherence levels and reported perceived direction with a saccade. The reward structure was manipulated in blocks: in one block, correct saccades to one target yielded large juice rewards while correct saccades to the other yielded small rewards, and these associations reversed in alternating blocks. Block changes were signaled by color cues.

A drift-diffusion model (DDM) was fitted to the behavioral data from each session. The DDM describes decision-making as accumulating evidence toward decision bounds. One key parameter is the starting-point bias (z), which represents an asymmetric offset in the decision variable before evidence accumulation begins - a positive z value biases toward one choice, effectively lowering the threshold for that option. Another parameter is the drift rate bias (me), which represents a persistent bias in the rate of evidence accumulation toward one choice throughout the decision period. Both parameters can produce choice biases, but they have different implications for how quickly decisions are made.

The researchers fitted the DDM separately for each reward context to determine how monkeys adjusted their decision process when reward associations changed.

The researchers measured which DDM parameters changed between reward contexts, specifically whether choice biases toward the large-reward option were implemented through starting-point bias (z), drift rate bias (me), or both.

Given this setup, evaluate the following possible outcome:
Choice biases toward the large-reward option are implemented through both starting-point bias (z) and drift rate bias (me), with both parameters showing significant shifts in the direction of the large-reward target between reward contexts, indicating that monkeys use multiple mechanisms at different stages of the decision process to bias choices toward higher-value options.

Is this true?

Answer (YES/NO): YES